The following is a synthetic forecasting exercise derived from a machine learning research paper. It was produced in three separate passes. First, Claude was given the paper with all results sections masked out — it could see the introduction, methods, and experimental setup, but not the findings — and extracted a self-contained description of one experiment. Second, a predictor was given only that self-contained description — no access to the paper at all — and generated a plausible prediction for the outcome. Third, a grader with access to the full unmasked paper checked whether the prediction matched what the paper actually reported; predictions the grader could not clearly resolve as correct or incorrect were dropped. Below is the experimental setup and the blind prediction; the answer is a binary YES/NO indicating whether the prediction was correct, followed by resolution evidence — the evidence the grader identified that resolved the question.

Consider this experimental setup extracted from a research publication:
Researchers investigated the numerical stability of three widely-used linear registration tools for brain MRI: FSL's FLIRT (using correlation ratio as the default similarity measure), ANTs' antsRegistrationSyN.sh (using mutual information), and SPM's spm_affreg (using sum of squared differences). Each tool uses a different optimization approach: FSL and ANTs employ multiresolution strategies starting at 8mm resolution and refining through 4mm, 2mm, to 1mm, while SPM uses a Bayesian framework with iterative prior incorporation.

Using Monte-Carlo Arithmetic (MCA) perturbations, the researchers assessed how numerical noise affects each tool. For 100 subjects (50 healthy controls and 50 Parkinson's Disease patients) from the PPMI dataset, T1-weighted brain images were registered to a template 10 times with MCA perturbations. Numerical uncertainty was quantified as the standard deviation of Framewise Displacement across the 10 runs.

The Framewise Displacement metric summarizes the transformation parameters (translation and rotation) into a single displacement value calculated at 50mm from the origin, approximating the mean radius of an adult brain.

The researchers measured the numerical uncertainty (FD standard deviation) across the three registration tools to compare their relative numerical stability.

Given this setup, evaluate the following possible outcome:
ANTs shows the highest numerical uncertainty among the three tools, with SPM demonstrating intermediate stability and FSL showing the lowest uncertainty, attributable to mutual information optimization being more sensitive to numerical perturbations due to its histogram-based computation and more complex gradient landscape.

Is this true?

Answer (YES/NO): NO